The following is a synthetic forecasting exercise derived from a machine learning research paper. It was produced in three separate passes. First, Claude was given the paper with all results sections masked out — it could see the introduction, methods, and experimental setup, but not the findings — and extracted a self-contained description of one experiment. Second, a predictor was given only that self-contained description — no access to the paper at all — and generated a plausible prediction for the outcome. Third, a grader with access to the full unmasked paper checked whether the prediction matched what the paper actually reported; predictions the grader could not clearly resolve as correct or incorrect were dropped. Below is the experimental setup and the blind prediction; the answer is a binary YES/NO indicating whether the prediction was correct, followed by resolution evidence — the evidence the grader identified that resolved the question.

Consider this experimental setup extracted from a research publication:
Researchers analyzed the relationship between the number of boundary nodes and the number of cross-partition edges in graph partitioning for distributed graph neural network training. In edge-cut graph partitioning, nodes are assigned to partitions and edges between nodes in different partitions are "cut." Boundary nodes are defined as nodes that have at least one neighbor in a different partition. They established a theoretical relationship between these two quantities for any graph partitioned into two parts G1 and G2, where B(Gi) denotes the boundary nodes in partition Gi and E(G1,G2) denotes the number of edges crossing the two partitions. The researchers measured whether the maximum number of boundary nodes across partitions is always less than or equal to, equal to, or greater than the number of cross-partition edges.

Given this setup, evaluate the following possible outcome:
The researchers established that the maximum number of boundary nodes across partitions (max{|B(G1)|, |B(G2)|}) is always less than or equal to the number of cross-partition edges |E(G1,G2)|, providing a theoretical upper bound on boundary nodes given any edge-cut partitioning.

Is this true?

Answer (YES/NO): YES